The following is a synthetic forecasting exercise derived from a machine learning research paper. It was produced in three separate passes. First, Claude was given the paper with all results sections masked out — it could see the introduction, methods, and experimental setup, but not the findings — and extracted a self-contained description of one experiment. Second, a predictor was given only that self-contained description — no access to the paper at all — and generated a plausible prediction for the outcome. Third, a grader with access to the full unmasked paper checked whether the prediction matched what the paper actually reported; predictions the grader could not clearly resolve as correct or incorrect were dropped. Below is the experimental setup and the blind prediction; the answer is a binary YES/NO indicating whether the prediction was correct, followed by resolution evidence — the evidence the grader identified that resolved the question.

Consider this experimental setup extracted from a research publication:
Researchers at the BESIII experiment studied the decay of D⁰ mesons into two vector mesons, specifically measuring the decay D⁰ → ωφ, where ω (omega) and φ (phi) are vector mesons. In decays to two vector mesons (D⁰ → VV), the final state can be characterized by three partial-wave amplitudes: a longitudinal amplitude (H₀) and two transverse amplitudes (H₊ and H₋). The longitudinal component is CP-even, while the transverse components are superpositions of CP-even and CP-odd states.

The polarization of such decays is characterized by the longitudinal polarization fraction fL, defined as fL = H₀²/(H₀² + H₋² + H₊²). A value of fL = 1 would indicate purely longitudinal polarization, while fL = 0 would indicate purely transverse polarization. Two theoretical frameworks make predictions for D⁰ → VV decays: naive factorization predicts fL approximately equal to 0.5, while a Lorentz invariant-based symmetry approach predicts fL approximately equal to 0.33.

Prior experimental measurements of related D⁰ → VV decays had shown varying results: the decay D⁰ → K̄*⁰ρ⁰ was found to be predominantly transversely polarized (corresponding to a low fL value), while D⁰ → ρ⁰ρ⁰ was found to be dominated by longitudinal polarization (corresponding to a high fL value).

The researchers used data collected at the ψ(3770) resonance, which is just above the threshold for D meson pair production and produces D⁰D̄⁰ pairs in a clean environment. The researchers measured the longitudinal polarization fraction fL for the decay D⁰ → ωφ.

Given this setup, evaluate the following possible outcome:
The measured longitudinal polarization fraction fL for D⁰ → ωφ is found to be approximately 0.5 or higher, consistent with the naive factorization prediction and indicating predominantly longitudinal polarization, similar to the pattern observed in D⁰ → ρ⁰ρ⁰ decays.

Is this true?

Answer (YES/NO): NO